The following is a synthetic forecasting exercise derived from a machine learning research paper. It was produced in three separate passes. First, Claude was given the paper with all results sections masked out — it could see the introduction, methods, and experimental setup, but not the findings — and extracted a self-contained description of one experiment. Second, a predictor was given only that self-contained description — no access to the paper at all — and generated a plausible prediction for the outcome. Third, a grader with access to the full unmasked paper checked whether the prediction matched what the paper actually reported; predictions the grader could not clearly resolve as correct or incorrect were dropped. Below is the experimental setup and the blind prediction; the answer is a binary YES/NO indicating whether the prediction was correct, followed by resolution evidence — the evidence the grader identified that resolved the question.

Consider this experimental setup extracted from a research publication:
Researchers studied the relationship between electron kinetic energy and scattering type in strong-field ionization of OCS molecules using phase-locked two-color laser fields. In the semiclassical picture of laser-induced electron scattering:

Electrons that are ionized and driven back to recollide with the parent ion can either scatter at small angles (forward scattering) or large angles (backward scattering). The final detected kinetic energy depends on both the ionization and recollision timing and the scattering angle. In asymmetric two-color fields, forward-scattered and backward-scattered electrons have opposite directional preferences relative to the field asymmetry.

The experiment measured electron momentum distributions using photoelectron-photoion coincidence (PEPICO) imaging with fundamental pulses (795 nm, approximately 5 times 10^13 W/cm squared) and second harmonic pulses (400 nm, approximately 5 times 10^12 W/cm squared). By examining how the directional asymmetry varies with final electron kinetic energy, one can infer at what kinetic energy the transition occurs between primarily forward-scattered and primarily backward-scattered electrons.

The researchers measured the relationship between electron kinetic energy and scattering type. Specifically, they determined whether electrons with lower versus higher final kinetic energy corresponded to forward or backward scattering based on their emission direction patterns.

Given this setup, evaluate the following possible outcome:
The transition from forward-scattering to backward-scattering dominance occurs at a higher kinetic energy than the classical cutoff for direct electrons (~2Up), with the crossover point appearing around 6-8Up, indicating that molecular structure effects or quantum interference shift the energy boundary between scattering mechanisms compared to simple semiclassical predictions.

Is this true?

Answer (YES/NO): NO